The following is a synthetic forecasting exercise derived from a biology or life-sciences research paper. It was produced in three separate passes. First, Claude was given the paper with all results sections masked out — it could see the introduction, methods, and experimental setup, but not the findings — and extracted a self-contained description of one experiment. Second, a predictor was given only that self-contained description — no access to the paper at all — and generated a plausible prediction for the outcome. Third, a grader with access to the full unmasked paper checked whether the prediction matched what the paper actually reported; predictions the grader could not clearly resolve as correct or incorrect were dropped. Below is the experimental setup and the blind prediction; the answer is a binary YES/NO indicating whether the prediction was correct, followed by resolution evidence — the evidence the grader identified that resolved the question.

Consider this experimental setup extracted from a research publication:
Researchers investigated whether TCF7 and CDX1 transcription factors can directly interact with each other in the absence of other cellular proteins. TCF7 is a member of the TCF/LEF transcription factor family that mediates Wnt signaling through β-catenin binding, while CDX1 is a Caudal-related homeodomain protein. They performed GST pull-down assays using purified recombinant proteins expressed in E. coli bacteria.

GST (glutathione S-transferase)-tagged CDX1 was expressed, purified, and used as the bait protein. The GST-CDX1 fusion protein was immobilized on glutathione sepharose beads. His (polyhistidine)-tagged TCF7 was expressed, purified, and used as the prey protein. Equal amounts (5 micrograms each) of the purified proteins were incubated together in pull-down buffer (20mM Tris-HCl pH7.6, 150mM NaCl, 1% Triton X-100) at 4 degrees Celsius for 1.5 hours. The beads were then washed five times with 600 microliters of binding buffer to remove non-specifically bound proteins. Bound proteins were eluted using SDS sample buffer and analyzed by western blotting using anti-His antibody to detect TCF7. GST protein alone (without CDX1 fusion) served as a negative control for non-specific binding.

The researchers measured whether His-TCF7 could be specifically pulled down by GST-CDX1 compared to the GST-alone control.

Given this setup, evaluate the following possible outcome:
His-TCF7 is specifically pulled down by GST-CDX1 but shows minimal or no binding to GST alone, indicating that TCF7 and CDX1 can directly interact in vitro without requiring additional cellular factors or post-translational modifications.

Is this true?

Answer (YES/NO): YES